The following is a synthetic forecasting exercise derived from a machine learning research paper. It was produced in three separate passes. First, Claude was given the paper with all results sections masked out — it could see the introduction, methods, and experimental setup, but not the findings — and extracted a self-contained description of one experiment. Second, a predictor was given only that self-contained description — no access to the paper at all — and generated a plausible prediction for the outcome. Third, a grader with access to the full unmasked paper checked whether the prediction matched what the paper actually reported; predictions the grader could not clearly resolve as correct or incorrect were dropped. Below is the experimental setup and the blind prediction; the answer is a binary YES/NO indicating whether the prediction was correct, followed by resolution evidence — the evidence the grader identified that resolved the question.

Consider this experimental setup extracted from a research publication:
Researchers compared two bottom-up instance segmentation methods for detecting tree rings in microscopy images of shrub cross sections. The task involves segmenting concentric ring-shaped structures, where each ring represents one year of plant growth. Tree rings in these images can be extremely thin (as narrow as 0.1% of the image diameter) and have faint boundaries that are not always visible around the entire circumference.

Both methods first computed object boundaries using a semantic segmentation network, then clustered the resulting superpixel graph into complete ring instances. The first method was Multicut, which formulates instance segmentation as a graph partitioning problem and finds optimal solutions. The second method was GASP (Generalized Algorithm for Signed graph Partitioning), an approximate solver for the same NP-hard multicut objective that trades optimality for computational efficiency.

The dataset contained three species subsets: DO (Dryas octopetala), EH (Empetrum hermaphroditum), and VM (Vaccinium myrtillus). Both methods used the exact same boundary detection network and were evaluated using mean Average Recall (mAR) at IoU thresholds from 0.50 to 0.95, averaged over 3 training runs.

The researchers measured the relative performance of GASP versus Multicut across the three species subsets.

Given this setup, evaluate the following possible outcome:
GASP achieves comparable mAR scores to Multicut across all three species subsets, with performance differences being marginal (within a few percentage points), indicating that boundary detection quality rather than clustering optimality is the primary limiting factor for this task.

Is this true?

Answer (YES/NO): YES